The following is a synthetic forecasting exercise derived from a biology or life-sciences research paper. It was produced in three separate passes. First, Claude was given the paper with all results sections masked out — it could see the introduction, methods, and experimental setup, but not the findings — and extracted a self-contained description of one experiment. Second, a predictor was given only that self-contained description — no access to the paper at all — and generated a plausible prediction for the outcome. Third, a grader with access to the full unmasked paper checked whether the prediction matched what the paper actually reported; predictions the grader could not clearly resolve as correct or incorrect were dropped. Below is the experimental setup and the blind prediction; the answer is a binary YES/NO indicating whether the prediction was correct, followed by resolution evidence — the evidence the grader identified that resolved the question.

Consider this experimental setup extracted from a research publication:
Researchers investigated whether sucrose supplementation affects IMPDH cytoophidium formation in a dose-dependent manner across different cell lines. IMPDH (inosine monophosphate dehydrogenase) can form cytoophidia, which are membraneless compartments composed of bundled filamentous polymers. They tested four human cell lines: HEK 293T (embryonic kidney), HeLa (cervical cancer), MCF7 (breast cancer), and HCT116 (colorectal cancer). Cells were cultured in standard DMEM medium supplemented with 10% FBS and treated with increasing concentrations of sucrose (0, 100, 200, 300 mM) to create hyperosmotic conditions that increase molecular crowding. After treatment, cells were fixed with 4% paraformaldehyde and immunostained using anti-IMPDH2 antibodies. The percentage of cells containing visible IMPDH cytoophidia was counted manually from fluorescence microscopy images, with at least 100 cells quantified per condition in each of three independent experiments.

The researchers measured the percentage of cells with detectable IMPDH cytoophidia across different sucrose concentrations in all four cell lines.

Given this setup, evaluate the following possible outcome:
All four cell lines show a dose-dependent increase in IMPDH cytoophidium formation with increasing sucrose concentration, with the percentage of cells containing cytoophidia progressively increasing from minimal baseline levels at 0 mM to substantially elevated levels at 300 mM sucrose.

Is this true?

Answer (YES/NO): YES